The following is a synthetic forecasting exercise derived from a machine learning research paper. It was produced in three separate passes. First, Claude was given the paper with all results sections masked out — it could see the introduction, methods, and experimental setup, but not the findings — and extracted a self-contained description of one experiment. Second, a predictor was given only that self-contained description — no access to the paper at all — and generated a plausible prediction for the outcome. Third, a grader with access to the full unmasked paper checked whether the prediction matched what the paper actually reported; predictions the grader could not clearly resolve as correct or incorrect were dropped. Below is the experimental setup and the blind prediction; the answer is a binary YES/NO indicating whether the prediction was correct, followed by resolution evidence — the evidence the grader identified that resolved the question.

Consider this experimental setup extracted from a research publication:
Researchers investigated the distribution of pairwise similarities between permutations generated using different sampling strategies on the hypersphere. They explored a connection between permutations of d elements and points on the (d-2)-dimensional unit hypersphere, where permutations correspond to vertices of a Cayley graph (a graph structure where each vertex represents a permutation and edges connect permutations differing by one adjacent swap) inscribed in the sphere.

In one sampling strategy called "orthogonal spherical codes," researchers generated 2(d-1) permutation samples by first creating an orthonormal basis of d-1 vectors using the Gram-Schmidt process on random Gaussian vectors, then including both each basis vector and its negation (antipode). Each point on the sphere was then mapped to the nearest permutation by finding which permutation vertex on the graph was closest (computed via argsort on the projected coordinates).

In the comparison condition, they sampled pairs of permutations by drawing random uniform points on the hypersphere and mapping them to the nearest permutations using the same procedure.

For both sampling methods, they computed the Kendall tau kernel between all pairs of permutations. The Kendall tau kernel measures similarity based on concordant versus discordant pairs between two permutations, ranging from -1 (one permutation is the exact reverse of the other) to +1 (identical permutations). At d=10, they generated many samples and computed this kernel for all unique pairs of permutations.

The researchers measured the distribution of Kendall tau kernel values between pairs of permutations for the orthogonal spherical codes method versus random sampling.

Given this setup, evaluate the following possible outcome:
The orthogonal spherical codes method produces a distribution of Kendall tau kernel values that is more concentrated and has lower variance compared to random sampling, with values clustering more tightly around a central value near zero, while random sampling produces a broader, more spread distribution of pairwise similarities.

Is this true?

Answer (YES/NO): NO